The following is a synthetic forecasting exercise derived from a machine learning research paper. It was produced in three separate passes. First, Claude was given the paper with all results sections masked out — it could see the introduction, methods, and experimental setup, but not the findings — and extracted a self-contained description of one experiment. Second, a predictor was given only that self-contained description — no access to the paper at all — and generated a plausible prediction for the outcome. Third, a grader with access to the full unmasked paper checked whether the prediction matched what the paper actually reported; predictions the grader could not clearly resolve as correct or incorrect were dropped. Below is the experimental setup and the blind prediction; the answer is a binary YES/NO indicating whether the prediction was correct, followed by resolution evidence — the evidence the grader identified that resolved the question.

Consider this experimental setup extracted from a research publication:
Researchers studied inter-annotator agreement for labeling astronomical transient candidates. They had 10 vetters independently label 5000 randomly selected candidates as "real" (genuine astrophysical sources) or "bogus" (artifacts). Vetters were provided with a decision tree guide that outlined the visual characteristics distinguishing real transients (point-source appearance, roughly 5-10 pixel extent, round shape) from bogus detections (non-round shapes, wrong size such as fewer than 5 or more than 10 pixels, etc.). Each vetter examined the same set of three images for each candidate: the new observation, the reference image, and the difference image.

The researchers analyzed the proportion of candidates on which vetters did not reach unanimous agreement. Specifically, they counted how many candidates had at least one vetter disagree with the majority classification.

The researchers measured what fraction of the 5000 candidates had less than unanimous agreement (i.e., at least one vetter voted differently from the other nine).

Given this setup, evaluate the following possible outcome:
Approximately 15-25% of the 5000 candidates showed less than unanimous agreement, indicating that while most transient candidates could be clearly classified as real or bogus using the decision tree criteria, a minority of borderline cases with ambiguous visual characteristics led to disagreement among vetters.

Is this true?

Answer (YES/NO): NO